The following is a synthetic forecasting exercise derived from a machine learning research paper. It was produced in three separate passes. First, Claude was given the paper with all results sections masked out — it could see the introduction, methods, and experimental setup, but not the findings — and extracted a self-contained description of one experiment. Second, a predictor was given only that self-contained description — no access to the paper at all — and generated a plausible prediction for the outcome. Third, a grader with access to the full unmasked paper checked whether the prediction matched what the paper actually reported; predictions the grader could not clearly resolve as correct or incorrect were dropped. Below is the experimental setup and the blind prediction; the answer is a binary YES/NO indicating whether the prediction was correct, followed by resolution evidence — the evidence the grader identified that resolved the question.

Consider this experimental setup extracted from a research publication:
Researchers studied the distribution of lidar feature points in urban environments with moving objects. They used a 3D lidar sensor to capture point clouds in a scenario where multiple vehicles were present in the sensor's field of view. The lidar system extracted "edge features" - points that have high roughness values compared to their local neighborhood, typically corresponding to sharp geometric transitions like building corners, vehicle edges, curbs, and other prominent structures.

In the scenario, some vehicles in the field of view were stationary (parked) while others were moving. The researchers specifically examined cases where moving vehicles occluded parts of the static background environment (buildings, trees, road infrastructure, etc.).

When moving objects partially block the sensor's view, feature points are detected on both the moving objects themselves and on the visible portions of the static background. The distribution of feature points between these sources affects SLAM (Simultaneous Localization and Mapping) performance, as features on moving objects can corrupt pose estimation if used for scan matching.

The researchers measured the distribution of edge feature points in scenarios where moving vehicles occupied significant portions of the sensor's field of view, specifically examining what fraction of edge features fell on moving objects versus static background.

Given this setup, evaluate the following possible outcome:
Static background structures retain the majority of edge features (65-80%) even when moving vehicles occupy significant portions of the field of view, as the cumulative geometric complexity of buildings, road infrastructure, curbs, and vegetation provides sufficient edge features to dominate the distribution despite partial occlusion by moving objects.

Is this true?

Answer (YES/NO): NO